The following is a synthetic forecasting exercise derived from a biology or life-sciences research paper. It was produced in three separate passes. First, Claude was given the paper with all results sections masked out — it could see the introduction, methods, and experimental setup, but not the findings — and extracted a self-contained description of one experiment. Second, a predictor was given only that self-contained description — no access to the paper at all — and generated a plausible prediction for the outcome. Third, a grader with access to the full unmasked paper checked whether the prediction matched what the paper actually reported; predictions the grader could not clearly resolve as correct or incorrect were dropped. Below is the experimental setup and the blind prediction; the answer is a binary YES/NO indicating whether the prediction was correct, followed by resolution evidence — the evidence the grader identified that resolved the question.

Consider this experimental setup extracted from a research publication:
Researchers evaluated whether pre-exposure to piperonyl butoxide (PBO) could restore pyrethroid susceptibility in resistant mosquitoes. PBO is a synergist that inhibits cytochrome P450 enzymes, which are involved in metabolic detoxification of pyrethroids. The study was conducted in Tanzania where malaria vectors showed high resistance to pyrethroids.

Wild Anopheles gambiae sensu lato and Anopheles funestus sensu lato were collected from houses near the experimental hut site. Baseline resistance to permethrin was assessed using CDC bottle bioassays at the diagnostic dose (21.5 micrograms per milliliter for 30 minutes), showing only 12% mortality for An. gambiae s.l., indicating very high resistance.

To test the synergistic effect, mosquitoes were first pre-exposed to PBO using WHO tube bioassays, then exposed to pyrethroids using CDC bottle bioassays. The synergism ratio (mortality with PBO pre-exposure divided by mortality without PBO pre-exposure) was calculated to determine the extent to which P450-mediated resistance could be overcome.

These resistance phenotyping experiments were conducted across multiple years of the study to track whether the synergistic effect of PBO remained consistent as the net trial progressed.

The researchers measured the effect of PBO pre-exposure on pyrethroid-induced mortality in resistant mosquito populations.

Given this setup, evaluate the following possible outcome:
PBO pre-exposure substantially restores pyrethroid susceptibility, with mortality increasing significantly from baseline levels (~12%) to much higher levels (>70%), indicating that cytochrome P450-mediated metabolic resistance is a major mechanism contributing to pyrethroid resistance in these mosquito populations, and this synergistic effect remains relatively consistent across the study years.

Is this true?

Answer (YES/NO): NO